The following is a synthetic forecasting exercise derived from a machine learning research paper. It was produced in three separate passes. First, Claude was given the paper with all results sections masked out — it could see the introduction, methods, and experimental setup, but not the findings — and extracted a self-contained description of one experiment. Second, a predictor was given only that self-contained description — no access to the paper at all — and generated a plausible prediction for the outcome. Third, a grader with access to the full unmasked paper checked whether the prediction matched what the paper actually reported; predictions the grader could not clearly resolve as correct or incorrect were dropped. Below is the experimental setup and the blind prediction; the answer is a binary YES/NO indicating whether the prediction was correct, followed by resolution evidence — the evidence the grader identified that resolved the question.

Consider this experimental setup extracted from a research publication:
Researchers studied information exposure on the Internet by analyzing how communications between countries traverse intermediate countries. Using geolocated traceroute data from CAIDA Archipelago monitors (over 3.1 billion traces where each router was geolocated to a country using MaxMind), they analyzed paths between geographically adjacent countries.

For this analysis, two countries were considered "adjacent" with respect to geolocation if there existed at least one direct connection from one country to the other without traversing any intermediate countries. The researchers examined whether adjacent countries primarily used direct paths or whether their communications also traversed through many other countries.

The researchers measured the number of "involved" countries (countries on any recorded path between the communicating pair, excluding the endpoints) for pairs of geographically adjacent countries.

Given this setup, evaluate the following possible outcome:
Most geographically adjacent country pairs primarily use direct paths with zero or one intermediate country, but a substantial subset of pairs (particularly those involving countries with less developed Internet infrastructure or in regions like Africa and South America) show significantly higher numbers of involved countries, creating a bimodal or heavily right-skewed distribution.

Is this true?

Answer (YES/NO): NO